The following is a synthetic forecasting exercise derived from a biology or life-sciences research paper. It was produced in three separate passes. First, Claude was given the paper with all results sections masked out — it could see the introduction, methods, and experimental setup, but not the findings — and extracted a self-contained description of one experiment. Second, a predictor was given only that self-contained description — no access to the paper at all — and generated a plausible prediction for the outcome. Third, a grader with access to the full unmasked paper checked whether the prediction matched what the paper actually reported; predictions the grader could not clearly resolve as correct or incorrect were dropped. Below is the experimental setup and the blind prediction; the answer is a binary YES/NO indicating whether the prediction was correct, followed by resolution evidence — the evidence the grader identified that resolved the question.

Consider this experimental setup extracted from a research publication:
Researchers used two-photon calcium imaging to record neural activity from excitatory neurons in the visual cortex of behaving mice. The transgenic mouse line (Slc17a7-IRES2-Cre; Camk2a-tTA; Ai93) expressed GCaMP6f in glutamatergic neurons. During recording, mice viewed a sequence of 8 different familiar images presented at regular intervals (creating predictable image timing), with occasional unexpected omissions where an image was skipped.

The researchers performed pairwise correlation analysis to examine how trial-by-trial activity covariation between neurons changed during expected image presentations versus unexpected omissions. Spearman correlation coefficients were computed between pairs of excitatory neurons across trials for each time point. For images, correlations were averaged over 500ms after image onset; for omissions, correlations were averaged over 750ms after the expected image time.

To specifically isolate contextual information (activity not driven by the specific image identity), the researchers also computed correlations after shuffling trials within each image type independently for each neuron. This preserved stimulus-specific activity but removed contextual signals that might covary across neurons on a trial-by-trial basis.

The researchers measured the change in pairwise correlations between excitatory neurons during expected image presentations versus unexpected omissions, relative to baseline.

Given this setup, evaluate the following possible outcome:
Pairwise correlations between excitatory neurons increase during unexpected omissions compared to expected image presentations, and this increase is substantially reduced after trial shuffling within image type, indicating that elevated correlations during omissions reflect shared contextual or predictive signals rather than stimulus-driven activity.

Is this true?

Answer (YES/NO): NO